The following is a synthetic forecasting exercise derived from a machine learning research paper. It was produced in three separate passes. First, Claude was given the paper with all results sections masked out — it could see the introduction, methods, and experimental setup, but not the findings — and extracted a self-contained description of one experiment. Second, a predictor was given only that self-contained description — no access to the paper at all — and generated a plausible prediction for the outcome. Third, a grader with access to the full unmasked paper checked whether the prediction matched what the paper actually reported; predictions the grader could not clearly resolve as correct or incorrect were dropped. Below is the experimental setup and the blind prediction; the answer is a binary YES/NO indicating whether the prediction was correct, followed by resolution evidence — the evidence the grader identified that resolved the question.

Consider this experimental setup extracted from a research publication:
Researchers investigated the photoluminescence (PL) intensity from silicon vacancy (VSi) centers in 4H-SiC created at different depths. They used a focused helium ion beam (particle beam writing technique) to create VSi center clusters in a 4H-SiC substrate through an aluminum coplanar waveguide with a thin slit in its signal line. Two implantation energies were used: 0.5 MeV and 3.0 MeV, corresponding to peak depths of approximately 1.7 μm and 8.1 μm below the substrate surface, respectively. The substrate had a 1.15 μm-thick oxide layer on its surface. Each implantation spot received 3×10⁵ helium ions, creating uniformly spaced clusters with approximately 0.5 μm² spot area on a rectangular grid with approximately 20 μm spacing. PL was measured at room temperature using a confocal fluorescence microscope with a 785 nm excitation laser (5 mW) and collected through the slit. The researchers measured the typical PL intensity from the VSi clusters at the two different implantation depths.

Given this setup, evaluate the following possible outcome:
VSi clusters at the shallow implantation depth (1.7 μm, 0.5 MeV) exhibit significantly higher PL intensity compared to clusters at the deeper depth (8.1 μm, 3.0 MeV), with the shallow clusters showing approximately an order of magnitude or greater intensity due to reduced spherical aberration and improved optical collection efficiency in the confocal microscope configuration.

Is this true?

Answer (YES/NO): NO